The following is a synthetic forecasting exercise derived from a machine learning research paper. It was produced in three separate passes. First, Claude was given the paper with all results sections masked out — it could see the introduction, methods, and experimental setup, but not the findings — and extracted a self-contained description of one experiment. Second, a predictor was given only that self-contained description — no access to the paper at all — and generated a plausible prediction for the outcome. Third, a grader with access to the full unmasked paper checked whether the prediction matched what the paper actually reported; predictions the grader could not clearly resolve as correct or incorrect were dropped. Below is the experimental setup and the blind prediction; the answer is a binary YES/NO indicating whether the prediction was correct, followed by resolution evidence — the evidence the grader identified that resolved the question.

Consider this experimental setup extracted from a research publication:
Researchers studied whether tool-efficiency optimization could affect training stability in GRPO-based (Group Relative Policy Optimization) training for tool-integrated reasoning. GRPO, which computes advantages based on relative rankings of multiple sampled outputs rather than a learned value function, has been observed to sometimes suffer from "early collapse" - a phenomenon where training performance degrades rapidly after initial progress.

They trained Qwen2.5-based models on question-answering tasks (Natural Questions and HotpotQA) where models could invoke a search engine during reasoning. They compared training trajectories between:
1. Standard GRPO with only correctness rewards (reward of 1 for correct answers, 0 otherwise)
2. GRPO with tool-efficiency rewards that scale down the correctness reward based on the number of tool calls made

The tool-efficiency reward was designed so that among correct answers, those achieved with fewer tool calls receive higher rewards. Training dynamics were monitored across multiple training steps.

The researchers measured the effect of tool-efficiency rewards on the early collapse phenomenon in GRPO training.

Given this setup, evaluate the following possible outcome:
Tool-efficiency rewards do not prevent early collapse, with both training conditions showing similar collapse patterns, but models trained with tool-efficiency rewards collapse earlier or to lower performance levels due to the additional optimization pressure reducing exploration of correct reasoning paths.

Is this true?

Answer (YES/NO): NO